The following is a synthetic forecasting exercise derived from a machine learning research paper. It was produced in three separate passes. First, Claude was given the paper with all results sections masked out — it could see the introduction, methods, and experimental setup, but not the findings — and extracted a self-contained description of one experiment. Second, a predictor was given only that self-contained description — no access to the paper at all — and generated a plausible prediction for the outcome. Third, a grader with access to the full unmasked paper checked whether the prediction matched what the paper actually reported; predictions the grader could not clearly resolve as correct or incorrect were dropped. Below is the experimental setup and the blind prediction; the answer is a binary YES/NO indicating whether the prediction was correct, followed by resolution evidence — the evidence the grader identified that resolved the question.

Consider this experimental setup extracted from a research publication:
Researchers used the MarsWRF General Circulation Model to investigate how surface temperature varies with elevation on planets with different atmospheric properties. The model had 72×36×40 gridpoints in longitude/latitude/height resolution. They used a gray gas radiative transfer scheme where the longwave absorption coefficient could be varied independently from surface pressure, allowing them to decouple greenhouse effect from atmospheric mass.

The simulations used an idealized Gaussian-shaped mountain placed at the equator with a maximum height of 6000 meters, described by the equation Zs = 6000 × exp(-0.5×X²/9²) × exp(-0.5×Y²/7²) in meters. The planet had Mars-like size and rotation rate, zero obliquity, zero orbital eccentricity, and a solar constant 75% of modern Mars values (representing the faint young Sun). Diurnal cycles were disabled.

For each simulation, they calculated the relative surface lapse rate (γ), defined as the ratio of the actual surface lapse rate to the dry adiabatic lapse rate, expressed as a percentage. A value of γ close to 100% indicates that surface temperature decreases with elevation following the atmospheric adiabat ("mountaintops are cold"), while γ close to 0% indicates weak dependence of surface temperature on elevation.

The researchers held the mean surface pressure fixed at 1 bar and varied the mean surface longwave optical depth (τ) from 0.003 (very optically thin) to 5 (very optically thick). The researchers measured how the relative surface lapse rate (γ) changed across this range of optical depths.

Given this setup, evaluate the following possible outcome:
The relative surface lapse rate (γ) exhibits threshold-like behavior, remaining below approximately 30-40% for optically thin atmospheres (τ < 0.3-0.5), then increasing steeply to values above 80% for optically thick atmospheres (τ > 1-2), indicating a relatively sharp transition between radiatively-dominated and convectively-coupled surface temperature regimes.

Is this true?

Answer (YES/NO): NO